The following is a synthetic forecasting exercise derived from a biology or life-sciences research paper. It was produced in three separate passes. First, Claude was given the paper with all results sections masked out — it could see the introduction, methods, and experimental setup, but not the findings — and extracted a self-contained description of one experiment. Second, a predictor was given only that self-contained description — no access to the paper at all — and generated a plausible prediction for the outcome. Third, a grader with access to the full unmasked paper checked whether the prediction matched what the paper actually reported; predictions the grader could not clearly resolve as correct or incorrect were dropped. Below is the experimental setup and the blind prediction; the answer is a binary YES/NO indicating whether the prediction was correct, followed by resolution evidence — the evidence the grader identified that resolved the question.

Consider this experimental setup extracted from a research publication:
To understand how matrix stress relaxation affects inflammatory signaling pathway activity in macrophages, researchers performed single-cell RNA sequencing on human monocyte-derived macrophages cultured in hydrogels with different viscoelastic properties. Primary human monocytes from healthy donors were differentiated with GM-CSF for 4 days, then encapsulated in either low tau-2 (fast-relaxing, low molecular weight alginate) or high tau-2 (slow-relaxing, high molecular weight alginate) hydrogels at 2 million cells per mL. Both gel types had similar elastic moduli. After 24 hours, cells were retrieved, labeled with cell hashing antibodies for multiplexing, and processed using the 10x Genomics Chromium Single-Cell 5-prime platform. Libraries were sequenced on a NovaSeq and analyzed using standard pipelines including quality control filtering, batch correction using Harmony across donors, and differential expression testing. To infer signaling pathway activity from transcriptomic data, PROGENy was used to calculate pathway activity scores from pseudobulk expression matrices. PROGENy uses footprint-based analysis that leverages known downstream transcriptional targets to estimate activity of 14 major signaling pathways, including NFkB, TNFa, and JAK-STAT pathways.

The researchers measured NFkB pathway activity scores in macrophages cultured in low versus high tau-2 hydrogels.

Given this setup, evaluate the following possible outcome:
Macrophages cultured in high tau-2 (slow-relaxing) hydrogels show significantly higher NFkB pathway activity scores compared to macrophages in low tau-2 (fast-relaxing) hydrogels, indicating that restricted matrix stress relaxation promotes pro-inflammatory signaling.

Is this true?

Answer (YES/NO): NO